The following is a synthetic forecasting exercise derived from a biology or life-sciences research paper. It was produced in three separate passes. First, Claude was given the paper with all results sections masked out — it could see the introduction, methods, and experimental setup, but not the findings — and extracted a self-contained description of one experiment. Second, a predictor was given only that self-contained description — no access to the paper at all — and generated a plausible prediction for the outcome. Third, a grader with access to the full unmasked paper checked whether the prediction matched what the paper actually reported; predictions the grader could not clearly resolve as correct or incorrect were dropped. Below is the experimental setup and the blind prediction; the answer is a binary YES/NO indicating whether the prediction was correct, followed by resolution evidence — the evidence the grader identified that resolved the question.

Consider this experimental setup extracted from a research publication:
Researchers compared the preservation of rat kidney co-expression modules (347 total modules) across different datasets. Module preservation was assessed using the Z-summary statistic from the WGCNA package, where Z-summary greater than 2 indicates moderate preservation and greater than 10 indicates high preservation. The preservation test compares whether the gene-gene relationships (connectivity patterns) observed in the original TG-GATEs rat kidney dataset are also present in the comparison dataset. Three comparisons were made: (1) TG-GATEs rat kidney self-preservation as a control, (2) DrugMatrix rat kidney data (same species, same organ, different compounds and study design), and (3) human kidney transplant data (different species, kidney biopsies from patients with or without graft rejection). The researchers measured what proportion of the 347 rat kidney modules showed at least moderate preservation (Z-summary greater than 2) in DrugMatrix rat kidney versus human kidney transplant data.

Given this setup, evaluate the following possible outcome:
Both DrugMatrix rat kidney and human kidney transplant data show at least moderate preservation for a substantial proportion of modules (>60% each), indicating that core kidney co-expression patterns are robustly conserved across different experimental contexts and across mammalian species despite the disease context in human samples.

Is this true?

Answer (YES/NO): NO